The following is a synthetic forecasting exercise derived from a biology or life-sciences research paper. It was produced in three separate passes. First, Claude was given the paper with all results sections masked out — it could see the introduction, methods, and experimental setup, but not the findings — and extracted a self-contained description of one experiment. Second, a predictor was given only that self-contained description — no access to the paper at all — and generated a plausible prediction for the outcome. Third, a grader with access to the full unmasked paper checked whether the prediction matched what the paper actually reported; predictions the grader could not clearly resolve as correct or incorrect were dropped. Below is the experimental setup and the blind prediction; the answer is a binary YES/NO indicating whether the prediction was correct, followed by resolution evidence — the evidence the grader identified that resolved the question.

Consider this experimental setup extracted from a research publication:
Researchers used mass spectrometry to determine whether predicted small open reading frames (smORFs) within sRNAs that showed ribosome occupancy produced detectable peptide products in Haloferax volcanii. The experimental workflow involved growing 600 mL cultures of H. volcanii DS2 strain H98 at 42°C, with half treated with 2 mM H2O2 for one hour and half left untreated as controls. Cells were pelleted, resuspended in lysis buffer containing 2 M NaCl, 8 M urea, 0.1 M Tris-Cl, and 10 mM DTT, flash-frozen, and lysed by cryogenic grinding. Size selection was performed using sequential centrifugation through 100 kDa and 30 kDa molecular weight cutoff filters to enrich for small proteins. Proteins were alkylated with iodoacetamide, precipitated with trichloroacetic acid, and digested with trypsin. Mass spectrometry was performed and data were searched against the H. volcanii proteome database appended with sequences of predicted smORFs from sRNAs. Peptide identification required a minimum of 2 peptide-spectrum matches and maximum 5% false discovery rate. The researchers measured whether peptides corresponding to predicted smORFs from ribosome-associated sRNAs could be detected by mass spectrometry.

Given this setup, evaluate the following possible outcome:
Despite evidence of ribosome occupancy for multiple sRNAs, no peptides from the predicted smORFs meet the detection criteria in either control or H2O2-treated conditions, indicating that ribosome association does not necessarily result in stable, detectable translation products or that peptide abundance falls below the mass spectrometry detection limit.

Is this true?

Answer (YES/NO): NO